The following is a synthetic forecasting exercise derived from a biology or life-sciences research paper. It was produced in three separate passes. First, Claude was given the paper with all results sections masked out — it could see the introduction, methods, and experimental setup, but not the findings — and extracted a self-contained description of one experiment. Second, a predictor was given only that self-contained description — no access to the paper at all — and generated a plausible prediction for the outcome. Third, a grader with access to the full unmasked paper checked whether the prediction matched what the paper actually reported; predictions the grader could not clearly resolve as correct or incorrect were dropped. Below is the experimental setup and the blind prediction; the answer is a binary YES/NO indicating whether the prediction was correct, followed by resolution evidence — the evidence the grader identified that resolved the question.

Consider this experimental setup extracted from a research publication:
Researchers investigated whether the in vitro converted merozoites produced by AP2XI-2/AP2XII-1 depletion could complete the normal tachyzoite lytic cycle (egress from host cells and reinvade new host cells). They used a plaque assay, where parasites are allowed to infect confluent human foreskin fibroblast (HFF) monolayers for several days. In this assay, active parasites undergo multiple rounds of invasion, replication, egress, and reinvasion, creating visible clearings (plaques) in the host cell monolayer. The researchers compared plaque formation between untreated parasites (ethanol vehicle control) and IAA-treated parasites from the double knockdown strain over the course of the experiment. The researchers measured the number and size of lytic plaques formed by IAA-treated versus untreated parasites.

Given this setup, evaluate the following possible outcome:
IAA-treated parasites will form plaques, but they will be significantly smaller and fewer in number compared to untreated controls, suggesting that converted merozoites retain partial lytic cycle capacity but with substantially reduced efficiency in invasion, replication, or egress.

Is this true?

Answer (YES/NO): NO